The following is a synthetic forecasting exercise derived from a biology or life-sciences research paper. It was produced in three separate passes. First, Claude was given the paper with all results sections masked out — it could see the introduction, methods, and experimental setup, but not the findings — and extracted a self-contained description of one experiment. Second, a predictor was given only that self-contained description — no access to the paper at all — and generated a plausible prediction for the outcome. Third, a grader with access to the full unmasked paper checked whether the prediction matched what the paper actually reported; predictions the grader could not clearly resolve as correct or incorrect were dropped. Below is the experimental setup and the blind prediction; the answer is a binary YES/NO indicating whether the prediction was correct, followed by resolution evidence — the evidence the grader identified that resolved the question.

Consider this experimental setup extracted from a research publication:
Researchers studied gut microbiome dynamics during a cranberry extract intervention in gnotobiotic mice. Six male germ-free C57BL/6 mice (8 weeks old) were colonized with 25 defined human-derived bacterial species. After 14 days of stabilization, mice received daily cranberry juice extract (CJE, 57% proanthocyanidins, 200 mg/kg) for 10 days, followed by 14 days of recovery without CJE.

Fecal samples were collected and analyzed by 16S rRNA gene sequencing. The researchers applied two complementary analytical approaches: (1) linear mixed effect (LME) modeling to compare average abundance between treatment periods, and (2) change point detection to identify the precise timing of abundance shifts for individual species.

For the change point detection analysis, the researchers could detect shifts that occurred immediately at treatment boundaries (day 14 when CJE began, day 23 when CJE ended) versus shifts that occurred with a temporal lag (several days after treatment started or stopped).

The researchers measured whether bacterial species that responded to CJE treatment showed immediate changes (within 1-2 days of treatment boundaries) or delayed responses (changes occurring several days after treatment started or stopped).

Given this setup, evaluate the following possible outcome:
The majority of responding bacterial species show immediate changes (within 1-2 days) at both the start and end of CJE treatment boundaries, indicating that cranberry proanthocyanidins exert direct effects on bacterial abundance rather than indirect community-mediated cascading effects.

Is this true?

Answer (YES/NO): NO